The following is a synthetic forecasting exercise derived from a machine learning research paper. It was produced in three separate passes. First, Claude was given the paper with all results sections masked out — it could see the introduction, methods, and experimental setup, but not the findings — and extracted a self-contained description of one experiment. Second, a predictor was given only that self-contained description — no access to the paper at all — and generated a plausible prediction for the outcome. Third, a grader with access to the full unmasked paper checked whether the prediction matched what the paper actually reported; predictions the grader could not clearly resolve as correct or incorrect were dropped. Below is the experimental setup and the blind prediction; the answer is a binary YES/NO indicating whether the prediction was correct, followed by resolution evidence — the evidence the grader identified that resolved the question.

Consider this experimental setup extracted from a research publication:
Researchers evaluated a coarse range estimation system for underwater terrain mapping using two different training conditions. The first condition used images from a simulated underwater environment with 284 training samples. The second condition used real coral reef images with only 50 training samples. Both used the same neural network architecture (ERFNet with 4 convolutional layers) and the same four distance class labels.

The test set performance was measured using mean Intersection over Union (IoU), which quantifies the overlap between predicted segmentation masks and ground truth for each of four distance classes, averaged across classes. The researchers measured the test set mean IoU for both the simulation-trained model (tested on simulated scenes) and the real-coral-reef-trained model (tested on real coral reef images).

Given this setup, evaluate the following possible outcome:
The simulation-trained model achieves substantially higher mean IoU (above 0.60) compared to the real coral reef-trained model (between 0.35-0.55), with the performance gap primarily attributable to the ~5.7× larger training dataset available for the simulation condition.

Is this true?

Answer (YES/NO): NO